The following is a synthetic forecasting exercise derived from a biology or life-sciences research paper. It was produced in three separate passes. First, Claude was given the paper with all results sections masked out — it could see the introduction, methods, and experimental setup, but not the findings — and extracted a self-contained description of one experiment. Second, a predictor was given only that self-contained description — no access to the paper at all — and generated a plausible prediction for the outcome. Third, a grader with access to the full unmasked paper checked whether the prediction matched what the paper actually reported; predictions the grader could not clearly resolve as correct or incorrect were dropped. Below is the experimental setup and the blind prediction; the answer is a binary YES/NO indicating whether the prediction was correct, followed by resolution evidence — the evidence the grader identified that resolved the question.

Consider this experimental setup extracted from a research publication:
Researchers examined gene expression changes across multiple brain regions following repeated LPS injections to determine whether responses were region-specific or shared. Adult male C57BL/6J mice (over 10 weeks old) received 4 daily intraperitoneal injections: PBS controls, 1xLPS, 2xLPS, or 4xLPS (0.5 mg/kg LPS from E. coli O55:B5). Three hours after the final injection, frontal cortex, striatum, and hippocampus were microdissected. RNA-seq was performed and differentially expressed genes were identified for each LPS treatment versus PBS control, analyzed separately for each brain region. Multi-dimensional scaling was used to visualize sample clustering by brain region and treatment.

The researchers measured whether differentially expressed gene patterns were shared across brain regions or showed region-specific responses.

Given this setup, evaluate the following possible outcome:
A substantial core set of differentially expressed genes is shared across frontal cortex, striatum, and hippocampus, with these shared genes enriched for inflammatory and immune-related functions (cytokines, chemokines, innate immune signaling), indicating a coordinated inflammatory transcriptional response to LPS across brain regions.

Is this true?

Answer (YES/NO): YES